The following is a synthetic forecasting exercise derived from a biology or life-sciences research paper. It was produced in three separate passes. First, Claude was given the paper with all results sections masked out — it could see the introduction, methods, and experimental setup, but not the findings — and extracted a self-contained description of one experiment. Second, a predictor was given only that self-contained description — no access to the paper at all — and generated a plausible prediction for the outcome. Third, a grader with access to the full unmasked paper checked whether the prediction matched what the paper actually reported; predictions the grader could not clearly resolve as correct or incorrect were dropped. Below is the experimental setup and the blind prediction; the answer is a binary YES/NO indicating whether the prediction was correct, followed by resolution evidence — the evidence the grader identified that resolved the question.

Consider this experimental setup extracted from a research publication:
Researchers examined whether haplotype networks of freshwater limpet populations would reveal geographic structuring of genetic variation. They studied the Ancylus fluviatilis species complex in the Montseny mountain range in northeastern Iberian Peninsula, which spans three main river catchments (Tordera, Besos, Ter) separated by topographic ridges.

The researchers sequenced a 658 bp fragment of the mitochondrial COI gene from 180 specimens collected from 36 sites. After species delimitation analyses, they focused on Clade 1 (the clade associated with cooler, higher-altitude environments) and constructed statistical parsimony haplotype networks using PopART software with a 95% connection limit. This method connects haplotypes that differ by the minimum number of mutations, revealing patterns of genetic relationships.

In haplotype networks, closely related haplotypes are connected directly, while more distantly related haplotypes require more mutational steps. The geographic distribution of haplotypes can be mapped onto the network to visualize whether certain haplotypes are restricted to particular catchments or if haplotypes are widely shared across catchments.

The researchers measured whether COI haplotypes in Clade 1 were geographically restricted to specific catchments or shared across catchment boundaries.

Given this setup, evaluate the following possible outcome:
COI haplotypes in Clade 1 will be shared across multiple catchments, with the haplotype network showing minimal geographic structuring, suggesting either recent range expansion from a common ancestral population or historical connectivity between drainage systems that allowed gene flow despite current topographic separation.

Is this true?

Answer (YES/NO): NO